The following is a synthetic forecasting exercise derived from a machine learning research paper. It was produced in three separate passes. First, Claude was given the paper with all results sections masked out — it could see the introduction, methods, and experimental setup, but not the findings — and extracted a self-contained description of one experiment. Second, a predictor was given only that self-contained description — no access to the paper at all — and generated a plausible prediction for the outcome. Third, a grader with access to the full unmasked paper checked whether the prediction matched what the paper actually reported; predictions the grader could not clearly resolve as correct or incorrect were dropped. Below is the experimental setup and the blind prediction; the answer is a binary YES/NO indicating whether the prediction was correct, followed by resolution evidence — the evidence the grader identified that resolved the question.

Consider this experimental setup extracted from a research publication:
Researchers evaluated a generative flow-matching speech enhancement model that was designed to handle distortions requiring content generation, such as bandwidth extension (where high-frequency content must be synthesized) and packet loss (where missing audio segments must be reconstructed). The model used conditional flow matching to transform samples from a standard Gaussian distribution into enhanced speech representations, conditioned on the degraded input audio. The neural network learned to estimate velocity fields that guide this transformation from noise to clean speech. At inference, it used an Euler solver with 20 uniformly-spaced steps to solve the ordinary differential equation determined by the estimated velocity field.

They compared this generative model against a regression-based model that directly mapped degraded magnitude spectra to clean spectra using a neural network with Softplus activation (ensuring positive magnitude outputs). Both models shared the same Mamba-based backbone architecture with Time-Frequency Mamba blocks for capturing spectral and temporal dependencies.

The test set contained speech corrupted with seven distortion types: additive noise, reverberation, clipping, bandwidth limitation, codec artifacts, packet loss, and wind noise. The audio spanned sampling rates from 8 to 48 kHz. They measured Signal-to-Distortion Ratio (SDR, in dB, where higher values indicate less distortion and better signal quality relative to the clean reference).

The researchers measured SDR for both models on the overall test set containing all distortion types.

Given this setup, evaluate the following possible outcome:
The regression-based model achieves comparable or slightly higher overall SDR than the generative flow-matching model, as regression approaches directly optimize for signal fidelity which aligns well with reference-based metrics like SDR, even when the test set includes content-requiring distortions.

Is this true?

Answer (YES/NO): NO